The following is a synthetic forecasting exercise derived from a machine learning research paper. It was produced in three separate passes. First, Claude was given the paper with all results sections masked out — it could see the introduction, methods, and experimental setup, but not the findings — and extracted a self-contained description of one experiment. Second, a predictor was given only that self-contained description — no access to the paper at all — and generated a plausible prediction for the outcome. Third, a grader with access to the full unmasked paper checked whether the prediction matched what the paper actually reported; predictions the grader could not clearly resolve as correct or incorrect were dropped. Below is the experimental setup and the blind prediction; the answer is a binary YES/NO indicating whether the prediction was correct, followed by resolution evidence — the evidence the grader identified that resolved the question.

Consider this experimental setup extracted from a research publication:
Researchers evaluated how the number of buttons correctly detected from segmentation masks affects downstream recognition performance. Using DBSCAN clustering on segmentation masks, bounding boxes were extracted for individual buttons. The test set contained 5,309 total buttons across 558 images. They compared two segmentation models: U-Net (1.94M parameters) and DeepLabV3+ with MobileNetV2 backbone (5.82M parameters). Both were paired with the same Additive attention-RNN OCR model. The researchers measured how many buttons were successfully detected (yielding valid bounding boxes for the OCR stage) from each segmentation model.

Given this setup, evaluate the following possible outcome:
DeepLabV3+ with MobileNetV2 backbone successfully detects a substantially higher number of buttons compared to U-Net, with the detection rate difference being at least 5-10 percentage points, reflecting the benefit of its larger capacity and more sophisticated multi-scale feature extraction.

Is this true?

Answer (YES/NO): NO